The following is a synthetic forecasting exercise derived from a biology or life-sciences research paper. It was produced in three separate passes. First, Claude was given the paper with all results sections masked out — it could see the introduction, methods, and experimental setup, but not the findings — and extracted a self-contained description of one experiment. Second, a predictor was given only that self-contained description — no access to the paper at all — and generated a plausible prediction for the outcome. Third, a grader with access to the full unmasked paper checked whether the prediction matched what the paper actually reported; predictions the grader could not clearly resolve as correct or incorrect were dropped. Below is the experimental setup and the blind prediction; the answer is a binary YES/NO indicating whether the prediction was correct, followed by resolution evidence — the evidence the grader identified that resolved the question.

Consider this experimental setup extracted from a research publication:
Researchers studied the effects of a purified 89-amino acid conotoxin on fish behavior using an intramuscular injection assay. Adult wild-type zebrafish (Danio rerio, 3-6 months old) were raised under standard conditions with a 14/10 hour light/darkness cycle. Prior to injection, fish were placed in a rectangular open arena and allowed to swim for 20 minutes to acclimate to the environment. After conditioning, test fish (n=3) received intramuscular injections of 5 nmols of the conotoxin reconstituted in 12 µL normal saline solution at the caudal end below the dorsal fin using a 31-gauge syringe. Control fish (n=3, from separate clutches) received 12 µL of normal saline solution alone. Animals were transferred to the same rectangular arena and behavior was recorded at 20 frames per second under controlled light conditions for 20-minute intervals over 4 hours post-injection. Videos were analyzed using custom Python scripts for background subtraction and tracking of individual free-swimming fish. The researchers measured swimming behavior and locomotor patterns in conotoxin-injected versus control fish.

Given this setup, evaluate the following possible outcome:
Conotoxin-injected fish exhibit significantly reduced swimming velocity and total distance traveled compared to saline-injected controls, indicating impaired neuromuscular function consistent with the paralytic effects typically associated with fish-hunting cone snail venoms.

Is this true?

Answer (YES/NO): NO